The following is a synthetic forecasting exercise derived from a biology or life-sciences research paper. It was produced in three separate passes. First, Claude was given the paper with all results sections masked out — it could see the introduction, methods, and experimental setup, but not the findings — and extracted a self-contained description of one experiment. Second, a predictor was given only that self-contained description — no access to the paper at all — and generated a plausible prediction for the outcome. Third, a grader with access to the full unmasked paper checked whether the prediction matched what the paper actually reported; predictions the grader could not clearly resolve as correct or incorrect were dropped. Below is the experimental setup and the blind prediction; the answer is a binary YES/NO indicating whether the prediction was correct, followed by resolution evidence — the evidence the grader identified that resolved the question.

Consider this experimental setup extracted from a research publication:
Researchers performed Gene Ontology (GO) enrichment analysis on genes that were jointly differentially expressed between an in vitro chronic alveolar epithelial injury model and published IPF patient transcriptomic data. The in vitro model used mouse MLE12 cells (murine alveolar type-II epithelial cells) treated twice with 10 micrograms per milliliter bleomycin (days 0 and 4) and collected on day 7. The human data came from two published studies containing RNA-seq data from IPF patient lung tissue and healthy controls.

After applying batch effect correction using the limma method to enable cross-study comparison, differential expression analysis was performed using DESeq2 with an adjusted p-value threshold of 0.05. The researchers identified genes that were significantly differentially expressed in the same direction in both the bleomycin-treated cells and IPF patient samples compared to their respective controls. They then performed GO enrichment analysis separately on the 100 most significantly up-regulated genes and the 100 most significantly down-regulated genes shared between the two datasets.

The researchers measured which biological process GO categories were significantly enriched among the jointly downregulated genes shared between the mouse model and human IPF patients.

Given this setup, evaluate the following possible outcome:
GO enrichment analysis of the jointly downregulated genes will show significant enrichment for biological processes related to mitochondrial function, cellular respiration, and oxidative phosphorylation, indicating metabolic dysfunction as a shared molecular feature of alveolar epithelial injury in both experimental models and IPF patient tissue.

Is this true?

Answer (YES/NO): NO